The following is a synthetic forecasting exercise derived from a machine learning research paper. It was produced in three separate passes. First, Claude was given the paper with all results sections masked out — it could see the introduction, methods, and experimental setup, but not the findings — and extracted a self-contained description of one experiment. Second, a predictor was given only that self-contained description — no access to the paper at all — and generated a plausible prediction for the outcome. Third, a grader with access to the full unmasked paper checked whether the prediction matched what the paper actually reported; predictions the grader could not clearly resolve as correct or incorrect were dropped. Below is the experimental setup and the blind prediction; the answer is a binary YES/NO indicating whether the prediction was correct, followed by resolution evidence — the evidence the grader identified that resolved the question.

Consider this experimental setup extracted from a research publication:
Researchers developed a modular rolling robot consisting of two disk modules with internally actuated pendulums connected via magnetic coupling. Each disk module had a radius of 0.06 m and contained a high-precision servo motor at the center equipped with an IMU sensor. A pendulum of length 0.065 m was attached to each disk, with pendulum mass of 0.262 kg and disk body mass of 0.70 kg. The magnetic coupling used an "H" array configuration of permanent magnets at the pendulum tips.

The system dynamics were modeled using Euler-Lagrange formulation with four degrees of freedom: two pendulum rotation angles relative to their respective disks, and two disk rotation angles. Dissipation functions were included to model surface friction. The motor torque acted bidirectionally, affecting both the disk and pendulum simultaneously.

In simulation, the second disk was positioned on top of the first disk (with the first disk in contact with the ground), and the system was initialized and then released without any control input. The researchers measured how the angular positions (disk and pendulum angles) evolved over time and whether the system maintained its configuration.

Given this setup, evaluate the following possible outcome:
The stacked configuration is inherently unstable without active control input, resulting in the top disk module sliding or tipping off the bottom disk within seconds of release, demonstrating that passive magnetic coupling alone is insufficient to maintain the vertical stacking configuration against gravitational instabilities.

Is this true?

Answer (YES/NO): YES